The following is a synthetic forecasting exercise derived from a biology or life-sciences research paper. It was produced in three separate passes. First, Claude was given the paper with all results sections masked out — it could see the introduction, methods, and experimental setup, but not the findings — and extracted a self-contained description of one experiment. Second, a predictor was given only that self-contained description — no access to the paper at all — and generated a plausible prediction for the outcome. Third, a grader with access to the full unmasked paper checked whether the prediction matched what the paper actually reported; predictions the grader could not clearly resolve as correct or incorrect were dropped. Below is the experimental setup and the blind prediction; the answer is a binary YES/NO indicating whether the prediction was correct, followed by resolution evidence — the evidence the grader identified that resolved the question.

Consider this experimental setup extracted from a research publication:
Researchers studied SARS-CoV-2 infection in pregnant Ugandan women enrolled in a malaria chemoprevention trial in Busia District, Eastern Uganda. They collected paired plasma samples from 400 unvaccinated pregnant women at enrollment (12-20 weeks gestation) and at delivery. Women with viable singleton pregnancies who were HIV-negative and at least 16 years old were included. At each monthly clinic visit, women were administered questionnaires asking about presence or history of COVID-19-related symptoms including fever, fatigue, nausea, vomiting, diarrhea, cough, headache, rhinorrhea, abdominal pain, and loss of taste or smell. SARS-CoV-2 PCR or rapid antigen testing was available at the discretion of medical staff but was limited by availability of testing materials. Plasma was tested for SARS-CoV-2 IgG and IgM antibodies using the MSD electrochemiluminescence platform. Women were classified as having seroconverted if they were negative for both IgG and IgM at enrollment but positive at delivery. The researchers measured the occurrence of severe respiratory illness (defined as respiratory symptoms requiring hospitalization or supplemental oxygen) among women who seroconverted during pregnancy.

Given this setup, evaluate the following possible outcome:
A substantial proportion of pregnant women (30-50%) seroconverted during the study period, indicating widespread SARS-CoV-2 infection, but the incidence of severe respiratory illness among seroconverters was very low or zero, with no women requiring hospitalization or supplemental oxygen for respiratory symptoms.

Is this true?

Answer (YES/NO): YES